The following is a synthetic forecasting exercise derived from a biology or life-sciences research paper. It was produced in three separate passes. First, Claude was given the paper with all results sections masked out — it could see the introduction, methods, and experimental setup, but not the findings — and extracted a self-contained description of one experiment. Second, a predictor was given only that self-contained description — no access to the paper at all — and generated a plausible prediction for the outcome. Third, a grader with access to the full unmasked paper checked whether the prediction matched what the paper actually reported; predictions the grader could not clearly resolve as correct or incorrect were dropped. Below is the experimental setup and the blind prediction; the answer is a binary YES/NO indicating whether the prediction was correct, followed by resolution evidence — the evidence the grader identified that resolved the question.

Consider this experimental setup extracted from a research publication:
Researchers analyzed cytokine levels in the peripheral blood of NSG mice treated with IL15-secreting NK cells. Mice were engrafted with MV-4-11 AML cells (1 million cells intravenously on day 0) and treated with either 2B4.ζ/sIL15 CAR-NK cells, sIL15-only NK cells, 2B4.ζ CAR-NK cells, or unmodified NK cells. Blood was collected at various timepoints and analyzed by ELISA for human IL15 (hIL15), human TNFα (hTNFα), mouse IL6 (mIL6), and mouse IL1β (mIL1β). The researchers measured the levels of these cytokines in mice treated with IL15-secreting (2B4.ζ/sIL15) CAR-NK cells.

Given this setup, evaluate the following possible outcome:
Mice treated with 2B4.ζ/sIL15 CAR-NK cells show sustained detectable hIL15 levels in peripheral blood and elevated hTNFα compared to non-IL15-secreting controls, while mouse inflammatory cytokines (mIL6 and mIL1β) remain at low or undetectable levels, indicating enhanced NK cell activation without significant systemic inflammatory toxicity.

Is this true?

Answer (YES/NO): NO